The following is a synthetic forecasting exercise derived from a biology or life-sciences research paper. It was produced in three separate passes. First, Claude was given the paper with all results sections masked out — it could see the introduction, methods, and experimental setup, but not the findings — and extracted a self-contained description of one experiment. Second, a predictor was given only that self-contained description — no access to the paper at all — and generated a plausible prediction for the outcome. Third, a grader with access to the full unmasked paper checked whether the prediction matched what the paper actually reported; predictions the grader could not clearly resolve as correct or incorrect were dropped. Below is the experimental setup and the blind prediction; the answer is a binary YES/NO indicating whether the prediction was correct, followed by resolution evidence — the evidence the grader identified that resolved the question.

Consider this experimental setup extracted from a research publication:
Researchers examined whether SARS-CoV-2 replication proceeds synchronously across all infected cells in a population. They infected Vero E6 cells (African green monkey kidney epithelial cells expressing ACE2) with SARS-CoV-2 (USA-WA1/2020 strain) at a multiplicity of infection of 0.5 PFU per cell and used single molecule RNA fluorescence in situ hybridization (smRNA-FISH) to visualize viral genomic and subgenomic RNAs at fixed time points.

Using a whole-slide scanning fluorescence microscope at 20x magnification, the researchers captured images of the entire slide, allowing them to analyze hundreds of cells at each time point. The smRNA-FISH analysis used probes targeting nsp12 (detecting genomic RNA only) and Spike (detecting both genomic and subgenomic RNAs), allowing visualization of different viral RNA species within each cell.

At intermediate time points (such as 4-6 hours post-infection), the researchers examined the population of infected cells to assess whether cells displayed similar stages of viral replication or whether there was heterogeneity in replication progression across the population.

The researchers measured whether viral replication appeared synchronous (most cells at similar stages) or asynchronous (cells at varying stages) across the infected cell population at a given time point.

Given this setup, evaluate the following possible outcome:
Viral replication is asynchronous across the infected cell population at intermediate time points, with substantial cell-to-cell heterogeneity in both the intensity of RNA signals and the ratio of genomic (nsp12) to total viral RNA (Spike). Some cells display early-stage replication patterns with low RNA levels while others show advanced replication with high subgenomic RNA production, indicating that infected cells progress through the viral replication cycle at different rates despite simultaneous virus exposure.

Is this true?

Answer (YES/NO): YES